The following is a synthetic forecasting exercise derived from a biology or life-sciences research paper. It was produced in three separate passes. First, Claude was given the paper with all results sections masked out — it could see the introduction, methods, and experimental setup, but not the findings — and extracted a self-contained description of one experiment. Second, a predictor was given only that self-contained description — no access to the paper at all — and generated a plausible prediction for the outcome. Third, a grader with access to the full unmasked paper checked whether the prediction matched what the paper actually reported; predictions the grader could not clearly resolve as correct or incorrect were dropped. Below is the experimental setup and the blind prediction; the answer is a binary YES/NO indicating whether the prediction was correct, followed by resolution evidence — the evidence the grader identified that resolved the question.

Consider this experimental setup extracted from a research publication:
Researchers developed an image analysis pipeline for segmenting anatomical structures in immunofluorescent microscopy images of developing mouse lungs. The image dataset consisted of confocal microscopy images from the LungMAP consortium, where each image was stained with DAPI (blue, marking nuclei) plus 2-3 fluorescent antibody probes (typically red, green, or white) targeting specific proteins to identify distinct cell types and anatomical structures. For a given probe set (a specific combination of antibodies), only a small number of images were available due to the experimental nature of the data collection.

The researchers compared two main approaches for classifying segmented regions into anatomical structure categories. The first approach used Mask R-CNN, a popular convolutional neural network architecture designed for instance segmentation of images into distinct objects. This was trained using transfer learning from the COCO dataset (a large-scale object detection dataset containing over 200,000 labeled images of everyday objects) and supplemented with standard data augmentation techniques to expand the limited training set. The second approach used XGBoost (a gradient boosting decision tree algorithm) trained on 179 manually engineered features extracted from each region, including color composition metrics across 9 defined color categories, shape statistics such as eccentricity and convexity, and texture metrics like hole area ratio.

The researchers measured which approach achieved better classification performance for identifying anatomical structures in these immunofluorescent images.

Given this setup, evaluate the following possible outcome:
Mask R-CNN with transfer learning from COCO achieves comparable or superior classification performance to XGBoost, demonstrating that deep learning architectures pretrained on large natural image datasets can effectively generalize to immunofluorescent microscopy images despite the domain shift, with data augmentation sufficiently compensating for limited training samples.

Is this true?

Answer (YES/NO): NO